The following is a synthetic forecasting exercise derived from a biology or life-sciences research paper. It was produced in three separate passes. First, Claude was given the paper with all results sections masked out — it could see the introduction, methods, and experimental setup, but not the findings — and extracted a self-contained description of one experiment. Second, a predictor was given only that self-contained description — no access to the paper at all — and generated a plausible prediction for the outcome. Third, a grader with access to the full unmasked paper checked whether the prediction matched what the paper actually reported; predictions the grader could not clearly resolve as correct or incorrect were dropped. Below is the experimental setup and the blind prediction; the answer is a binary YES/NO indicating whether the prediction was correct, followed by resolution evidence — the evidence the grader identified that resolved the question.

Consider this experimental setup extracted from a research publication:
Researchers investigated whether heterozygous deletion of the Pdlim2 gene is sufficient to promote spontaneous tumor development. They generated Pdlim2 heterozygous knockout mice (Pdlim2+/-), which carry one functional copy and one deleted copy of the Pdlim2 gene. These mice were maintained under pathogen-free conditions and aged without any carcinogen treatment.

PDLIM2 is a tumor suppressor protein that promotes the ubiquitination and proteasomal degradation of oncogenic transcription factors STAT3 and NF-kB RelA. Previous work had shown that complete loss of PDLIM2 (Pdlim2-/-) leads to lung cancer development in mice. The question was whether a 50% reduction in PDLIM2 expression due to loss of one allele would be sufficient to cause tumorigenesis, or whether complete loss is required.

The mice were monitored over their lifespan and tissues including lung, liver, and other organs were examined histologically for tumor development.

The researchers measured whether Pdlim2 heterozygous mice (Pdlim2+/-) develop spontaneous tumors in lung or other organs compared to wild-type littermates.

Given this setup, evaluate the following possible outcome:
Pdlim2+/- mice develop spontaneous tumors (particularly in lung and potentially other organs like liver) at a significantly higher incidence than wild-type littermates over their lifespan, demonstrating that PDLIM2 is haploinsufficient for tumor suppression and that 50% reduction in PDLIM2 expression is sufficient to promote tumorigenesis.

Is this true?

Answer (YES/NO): YES